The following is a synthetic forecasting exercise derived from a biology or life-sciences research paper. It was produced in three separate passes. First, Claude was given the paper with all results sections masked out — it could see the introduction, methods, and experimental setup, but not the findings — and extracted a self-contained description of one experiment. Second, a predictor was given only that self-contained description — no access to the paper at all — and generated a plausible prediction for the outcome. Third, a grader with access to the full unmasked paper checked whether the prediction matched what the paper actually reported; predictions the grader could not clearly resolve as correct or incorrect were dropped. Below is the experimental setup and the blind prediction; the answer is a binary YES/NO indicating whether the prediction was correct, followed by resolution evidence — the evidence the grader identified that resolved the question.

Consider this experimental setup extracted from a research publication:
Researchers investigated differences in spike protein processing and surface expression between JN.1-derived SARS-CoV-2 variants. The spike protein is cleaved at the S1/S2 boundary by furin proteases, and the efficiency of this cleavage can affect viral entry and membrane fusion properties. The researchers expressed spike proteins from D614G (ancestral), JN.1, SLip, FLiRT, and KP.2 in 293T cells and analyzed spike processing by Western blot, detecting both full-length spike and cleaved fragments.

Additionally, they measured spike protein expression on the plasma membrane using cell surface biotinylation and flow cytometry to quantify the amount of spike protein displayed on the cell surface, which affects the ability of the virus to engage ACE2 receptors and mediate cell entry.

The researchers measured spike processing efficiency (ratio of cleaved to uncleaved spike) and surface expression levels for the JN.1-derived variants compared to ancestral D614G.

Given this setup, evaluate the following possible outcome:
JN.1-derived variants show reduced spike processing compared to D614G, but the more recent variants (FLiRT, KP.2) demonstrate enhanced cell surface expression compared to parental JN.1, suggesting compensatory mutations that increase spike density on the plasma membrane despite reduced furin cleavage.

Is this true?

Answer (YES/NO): NO